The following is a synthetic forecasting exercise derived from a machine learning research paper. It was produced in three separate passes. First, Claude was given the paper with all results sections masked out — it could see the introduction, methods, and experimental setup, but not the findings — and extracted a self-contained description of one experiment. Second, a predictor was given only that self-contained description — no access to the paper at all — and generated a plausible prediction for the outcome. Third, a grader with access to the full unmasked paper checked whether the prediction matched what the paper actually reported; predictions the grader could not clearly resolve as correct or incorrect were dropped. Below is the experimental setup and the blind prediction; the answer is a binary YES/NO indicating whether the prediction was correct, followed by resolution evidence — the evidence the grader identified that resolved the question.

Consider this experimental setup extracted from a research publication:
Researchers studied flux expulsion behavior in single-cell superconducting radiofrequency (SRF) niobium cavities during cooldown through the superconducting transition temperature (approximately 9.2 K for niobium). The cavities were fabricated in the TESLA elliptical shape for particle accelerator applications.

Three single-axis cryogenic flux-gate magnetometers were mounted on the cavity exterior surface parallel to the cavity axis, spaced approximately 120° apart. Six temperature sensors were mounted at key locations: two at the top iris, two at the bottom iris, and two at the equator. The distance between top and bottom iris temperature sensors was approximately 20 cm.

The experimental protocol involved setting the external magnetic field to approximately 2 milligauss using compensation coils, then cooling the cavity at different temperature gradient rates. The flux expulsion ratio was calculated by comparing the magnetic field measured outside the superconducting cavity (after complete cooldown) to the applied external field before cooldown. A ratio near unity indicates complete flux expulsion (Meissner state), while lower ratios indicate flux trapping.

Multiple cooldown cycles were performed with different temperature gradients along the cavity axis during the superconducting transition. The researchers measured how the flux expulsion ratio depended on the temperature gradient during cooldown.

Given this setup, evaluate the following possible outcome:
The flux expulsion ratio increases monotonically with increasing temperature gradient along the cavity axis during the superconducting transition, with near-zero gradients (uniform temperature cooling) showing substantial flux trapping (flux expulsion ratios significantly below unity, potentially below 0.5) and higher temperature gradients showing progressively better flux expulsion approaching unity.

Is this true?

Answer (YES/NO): NO